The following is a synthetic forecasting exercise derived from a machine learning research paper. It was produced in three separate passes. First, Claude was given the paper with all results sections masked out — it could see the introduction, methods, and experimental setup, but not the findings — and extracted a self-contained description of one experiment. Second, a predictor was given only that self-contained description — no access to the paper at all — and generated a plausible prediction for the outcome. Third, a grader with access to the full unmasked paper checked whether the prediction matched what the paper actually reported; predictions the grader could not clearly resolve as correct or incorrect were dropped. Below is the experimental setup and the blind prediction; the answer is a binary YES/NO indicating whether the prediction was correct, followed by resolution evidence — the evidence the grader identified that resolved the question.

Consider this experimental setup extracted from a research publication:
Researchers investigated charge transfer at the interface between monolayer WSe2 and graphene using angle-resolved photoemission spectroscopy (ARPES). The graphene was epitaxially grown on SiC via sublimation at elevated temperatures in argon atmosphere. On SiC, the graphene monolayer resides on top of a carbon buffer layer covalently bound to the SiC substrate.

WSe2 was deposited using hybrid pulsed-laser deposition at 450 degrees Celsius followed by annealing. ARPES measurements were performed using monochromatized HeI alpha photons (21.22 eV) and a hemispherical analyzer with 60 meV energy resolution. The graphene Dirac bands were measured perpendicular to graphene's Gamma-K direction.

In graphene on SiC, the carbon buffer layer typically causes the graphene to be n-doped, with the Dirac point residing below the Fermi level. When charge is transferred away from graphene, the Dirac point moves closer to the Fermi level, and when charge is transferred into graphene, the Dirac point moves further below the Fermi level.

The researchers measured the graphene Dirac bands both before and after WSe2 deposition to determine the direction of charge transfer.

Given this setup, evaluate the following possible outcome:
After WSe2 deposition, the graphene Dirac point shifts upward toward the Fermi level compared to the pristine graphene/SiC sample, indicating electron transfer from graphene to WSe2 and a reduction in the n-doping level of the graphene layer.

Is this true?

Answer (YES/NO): YES